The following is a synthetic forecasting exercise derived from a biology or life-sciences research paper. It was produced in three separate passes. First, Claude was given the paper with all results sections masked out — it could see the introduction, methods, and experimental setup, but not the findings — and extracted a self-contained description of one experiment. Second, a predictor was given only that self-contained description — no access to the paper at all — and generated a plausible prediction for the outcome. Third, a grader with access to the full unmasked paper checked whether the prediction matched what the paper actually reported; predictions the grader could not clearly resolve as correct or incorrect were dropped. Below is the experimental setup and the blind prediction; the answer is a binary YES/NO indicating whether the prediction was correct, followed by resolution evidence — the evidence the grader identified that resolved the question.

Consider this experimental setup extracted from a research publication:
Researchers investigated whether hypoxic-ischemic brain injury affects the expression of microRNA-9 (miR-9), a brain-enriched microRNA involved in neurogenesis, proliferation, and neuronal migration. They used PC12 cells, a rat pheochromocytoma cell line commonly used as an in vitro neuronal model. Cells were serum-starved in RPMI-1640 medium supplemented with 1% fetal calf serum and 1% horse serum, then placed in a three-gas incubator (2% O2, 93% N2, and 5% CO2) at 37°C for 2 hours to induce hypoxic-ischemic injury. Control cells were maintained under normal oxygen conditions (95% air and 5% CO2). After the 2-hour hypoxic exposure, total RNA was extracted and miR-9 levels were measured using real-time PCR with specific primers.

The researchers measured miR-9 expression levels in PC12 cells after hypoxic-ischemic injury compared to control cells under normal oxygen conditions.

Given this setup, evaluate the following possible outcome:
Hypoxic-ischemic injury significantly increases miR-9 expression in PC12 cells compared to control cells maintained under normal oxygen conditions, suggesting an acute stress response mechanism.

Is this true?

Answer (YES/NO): YES